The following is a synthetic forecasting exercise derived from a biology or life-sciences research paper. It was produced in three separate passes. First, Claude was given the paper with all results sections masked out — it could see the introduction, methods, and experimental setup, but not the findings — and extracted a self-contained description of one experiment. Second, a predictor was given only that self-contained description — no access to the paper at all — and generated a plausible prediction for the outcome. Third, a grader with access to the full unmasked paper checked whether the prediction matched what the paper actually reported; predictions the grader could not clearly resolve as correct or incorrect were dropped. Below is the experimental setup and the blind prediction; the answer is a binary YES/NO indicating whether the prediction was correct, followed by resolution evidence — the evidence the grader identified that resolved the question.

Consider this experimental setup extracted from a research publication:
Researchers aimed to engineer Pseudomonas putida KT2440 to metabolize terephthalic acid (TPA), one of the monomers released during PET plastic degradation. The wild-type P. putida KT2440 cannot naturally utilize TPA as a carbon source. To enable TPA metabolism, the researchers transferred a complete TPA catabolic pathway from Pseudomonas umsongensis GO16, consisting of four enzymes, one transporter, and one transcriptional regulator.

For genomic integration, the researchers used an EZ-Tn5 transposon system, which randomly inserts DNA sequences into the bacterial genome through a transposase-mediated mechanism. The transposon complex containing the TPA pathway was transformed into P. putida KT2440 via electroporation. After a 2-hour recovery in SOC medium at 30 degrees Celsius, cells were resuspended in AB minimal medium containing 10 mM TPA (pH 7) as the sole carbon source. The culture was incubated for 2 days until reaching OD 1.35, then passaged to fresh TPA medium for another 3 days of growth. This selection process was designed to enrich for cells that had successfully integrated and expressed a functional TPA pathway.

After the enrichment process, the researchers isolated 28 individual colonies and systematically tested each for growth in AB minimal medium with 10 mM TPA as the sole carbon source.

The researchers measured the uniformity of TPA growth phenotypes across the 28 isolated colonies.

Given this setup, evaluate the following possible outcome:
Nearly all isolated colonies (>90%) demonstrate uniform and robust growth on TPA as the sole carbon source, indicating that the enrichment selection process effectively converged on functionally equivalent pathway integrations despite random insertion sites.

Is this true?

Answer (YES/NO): NO